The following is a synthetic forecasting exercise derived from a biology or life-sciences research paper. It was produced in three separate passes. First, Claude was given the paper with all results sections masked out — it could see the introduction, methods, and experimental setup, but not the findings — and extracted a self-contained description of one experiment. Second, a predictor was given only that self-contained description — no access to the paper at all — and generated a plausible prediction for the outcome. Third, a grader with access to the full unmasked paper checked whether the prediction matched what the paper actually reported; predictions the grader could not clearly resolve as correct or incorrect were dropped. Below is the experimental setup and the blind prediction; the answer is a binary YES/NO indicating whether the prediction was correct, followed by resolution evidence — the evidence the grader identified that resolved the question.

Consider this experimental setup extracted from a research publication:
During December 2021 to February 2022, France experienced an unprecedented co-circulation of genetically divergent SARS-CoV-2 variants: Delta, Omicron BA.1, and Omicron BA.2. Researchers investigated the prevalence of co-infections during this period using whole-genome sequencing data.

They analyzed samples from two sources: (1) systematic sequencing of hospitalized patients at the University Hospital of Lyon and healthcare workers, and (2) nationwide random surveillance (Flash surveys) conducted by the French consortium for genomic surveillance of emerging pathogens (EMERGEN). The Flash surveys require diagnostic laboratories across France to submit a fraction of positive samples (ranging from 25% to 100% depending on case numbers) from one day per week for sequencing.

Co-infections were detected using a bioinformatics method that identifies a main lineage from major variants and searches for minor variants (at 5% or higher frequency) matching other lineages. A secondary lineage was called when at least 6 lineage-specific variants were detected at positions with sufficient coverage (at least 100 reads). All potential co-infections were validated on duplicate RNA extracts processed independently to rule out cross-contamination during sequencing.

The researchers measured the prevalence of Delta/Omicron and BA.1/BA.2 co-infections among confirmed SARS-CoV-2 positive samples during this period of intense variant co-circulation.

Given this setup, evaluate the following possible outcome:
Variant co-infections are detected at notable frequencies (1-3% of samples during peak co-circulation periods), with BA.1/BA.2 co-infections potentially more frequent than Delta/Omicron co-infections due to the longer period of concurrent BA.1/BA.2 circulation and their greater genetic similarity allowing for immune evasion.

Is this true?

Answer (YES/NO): NO